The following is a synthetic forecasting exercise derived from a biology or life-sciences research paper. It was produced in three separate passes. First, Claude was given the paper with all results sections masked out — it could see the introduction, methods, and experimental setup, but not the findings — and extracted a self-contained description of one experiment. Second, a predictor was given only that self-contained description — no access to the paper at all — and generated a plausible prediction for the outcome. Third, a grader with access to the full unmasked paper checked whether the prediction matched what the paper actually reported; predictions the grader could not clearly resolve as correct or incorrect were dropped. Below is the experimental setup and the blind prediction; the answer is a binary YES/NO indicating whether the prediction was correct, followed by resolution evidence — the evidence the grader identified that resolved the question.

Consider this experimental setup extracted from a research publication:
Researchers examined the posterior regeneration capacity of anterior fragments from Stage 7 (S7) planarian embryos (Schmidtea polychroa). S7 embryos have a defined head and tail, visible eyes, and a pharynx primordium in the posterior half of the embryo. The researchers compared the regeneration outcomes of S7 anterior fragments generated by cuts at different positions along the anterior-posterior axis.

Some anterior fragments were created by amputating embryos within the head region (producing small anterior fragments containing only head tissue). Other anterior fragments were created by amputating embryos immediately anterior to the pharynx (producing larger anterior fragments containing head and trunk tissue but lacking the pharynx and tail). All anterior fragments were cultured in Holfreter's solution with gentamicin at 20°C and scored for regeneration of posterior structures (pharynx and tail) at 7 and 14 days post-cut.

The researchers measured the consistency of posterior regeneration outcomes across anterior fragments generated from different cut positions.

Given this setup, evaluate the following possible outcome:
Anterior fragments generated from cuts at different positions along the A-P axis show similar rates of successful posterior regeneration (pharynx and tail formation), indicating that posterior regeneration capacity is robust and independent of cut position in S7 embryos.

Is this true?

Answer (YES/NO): NO